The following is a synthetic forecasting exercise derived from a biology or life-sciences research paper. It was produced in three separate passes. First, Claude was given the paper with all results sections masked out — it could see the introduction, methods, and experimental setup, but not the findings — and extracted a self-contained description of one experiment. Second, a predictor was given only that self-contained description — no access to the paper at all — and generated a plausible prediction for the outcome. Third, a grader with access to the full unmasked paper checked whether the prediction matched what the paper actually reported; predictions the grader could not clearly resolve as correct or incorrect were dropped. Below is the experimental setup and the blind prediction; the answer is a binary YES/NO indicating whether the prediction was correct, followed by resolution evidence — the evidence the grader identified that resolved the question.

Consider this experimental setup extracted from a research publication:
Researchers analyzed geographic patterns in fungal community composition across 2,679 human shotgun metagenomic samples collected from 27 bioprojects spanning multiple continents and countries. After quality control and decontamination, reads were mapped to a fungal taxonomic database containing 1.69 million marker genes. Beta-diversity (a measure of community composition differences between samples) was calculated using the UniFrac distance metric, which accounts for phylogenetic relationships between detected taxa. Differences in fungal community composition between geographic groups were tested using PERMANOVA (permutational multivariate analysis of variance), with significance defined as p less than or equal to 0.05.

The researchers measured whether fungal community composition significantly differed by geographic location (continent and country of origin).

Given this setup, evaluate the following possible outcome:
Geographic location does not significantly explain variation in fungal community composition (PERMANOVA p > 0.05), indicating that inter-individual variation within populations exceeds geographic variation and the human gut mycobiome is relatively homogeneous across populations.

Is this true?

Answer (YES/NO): NO